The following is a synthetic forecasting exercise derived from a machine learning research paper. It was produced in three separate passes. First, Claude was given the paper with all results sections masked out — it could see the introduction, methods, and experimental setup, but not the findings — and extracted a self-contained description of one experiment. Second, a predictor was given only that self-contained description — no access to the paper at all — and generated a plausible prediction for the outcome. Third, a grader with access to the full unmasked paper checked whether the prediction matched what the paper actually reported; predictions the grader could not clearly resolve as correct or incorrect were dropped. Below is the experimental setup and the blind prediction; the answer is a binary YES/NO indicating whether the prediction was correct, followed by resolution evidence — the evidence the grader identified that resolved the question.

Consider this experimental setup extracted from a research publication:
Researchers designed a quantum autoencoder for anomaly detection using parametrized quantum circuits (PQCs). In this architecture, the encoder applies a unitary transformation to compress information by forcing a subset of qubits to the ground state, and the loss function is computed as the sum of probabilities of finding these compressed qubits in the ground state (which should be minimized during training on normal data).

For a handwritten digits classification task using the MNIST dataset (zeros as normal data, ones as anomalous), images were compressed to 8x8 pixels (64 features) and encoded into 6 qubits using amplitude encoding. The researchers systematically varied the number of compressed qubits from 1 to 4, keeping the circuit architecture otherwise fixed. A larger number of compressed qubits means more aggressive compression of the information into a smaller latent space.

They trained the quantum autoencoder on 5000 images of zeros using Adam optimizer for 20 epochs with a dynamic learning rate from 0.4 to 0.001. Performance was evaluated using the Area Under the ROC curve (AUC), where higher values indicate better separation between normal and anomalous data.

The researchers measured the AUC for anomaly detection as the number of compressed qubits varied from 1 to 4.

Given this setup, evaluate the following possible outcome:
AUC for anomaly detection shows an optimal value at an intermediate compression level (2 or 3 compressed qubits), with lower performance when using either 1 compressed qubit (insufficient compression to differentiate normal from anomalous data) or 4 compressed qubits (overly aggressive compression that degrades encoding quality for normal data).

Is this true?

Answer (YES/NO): YES